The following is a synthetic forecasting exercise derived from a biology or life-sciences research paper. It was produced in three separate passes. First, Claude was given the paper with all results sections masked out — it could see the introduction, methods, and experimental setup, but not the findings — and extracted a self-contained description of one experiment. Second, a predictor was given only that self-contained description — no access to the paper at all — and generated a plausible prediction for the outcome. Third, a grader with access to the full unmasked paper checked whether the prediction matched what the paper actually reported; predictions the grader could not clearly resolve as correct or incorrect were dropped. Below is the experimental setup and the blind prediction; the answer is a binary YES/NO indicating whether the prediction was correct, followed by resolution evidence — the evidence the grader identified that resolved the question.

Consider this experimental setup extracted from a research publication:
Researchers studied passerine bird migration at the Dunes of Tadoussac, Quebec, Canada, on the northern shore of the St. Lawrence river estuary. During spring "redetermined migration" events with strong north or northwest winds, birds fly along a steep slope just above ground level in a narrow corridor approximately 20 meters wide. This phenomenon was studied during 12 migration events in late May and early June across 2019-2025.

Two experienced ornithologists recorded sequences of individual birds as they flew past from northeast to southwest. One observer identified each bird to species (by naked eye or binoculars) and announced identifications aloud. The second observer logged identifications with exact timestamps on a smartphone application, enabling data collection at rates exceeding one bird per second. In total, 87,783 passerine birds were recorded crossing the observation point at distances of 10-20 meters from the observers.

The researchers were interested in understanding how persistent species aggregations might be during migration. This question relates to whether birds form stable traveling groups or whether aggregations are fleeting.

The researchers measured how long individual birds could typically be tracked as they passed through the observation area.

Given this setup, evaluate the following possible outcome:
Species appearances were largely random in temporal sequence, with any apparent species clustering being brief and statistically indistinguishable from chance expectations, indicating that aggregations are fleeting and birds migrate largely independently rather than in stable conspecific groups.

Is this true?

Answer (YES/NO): NO